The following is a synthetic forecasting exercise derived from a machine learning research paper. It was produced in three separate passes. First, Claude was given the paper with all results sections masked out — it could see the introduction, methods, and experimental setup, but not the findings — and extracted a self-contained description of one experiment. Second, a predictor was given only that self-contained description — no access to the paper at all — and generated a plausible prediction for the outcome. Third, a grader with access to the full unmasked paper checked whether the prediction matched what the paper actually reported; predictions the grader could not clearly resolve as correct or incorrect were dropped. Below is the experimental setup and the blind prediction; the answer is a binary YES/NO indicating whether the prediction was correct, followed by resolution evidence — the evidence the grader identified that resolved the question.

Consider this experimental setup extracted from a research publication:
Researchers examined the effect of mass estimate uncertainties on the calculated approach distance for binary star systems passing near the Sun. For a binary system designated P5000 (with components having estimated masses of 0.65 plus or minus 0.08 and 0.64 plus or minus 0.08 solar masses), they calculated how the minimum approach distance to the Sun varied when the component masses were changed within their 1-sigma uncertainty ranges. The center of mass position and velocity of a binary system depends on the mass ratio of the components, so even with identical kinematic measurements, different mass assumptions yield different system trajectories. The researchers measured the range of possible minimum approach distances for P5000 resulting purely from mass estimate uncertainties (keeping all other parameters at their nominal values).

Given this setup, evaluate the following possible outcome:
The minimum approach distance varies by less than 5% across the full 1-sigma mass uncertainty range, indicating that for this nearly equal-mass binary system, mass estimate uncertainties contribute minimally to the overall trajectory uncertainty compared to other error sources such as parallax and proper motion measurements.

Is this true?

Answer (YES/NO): NO